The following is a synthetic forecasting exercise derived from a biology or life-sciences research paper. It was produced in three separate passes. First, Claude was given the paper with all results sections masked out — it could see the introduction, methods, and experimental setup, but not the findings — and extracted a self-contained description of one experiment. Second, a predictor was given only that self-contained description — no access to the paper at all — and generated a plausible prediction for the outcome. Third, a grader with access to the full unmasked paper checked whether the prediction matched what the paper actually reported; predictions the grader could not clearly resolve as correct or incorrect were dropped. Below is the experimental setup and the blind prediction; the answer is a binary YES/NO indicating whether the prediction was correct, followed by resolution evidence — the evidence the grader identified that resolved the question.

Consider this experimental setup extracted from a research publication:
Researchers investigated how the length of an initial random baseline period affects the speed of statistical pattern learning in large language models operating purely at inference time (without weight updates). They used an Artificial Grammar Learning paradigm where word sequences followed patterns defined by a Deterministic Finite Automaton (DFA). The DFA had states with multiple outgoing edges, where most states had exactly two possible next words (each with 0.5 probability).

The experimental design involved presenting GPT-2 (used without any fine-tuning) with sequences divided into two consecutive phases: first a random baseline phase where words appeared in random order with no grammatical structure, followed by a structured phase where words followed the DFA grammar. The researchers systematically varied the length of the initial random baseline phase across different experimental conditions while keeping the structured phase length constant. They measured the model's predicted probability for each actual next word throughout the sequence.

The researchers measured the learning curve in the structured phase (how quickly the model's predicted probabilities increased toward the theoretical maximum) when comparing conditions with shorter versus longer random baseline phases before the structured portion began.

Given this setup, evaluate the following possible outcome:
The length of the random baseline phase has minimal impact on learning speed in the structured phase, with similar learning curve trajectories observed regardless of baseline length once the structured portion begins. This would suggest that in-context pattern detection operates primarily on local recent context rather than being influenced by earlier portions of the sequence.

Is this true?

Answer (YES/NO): NO